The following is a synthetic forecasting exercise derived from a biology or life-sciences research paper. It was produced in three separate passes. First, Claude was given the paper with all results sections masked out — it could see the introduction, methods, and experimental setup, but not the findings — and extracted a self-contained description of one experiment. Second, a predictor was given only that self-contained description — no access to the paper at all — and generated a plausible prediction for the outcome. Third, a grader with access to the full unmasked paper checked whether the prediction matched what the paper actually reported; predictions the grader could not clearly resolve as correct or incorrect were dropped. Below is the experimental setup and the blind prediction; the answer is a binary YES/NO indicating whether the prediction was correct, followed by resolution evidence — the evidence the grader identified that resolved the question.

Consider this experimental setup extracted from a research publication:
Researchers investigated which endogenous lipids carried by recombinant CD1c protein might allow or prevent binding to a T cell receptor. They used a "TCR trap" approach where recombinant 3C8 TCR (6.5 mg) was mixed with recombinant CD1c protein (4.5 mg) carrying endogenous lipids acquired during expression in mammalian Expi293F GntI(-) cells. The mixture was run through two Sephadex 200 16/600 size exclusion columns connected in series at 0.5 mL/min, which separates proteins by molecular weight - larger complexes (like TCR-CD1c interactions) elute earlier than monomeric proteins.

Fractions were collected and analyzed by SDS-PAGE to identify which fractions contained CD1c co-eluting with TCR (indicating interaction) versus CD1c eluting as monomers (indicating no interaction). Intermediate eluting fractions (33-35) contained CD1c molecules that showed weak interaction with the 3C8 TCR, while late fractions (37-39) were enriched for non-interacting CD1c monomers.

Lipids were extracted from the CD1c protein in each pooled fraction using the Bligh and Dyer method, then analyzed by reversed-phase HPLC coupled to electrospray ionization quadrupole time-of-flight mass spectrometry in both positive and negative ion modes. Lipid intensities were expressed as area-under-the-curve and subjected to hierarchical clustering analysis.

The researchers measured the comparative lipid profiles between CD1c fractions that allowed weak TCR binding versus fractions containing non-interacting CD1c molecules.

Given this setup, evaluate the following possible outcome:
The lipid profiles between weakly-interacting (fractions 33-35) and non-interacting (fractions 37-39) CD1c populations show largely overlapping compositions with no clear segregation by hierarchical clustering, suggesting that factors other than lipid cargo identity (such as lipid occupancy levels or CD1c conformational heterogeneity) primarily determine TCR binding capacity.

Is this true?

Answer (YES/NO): NO